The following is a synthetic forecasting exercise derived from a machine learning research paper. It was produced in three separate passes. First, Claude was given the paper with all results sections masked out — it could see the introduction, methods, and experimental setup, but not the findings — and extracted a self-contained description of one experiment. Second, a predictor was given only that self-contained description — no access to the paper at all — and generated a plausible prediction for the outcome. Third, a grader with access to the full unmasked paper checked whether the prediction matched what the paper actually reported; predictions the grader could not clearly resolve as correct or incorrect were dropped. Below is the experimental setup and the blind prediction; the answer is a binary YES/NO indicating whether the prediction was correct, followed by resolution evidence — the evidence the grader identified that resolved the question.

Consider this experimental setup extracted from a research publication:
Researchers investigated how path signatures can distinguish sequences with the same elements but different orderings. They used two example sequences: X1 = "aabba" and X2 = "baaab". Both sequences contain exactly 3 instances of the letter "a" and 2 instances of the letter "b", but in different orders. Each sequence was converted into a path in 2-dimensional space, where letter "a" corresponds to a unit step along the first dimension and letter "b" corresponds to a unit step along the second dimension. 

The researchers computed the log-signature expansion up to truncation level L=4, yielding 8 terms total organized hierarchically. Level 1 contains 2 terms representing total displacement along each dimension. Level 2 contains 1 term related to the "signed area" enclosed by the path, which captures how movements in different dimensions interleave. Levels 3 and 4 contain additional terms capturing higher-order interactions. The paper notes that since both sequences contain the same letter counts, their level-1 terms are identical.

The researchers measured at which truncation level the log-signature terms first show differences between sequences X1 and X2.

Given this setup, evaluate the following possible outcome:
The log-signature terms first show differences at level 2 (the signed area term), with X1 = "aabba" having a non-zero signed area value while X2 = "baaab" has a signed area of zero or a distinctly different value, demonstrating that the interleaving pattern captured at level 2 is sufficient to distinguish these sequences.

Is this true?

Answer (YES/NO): YES